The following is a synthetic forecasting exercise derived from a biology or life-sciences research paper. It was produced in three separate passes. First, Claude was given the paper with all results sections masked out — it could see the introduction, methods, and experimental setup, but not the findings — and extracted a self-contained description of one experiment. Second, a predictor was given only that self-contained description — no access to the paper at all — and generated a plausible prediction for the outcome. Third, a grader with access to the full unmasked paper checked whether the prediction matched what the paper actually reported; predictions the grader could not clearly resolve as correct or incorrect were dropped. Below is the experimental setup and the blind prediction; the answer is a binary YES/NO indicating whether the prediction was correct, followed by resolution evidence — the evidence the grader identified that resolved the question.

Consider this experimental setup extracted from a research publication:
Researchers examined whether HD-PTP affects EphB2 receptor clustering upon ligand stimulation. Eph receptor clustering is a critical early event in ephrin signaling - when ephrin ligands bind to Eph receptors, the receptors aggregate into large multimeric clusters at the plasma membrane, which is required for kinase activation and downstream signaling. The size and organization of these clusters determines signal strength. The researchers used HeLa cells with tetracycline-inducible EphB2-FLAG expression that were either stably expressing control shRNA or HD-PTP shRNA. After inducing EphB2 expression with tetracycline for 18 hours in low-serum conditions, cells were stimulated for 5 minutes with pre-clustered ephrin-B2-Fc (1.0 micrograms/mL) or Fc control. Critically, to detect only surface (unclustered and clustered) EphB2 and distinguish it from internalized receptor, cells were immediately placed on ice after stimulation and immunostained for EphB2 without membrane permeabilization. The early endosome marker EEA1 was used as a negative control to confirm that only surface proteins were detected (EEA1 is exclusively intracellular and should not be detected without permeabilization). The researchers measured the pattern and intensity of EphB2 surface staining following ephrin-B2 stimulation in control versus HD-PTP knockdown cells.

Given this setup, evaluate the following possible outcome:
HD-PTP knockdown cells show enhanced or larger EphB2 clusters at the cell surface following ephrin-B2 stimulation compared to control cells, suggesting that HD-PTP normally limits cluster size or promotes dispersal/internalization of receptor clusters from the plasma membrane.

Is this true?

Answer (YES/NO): NO